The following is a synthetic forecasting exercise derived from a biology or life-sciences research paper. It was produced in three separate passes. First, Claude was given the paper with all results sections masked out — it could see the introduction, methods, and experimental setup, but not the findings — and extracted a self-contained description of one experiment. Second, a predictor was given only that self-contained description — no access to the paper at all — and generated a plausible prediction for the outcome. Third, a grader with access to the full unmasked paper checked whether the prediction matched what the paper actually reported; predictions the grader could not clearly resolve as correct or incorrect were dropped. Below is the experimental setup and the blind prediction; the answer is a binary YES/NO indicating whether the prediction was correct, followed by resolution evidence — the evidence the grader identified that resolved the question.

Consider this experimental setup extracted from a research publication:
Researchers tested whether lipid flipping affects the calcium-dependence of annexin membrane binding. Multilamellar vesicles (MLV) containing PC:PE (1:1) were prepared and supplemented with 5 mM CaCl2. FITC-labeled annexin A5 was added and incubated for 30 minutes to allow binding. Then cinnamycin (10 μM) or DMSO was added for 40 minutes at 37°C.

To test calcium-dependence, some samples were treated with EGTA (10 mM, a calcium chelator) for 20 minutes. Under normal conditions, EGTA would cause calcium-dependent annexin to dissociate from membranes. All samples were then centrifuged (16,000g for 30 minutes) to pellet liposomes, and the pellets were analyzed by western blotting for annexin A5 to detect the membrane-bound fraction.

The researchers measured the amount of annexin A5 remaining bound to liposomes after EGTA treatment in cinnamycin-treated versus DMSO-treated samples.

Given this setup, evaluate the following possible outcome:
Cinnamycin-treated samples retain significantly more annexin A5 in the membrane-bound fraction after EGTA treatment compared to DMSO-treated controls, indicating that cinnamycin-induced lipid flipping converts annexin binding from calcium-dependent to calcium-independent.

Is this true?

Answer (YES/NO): YES